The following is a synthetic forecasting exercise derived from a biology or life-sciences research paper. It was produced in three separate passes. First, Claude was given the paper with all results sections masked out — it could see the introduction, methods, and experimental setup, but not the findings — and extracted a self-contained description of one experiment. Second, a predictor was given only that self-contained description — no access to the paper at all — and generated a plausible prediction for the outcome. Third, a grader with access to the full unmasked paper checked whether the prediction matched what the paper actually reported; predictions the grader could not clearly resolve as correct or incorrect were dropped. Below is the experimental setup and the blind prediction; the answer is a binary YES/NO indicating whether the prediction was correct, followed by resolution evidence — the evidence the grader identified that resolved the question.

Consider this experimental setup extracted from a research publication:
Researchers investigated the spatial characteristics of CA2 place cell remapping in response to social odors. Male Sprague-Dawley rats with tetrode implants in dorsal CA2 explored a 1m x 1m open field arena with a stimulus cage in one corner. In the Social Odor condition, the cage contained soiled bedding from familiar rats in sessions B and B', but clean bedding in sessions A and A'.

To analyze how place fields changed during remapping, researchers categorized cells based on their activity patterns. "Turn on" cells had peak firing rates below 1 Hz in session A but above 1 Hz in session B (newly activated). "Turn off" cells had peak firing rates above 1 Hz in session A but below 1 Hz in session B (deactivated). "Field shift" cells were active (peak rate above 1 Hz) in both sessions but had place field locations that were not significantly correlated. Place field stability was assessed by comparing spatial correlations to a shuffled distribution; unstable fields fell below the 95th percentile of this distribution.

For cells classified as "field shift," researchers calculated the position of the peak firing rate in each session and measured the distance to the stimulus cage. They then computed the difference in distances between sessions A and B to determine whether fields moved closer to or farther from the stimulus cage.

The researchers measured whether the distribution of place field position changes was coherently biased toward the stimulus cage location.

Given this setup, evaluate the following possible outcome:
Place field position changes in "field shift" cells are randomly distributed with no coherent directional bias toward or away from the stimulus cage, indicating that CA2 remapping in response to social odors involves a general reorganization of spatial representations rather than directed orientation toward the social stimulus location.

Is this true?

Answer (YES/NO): YES